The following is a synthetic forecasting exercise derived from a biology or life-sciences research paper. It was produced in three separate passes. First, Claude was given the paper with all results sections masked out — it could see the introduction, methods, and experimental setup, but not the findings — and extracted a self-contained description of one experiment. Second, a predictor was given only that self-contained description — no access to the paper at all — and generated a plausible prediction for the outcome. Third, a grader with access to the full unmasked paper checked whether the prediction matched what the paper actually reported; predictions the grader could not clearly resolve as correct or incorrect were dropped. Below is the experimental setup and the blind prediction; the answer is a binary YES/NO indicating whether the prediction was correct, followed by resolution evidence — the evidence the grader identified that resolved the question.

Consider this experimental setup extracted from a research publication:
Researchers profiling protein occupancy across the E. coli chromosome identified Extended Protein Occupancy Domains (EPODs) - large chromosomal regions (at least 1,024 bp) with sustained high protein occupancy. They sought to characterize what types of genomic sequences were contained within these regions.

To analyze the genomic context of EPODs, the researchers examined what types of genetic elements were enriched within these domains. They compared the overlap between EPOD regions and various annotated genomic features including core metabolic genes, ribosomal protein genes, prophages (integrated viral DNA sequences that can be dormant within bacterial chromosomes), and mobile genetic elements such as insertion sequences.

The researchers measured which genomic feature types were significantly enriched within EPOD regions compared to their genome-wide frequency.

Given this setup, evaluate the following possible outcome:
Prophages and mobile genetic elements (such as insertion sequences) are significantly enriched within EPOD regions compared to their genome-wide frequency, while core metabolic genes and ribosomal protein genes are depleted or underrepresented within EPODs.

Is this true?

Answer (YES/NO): YES